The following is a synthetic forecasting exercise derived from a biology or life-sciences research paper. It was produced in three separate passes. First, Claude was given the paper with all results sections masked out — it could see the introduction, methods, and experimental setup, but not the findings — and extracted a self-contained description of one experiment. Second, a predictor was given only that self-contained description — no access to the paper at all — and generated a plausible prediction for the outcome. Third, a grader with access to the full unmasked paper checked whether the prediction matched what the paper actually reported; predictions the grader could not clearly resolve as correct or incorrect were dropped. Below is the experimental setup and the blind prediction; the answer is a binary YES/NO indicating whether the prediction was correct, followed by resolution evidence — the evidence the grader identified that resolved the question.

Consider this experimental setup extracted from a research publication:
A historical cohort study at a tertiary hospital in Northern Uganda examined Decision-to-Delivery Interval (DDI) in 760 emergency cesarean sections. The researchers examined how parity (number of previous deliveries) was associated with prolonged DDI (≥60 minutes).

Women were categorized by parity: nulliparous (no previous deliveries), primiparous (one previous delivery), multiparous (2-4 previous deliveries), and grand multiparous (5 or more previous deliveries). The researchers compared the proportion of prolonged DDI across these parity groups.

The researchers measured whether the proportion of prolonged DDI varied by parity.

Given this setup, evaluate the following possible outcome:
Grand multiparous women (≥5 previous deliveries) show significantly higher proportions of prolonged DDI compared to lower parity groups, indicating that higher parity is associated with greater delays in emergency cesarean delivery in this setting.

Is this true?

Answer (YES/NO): NO